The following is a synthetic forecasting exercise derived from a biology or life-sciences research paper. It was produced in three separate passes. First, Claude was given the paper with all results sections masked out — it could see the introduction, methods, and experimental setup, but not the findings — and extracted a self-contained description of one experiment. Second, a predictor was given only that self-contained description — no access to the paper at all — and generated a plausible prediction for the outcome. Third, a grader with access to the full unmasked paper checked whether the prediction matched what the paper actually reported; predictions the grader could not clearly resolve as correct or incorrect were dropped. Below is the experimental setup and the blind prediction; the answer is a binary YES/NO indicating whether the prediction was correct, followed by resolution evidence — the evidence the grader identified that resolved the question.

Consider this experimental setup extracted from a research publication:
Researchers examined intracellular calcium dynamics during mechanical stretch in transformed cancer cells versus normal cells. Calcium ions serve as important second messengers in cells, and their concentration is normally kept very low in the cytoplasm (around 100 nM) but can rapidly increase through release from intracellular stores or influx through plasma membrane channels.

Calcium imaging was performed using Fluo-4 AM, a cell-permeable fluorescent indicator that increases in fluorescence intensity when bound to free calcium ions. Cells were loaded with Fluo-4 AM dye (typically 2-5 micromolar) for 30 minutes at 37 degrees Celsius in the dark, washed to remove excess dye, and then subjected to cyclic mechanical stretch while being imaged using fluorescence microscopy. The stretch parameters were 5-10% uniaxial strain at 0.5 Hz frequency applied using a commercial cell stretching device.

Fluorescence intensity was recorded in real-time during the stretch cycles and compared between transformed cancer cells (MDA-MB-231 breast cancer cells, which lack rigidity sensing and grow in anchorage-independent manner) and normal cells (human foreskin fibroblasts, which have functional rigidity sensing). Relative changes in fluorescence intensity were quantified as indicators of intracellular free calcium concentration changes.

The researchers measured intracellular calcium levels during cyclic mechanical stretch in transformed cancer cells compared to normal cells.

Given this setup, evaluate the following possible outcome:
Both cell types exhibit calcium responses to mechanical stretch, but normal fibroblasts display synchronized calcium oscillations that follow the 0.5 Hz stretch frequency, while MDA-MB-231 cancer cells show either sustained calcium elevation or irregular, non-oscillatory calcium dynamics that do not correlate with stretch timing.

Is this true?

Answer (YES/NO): NO